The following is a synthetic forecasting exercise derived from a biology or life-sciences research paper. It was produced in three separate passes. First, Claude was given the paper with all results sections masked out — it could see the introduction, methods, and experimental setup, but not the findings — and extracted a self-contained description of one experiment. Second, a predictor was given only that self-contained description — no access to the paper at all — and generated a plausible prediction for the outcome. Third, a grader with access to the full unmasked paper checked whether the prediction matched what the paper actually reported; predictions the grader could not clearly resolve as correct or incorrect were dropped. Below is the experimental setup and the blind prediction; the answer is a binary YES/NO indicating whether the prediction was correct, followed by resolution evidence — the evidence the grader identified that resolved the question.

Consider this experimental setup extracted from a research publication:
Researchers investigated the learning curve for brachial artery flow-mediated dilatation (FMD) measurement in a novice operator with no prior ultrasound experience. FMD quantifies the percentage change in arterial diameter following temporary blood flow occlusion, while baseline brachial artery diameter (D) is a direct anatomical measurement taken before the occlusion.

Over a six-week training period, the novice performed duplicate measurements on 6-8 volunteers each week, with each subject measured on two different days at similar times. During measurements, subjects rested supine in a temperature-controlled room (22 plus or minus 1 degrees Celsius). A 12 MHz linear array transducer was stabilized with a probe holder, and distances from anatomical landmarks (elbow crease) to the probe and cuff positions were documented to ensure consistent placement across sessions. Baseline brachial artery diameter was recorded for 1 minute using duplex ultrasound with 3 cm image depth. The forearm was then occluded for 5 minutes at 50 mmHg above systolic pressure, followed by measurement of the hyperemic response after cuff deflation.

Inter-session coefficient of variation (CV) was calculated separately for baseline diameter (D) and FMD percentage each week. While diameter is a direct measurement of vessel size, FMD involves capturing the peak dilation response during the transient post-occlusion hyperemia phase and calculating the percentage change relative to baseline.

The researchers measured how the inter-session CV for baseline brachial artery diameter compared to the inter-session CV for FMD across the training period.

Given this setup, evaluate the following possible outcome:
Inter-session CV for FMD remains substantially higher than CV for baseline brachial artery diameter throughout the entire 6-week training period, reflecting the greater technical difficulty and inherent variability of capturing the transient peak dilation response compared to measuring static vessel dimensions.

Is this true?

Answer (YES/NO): YES